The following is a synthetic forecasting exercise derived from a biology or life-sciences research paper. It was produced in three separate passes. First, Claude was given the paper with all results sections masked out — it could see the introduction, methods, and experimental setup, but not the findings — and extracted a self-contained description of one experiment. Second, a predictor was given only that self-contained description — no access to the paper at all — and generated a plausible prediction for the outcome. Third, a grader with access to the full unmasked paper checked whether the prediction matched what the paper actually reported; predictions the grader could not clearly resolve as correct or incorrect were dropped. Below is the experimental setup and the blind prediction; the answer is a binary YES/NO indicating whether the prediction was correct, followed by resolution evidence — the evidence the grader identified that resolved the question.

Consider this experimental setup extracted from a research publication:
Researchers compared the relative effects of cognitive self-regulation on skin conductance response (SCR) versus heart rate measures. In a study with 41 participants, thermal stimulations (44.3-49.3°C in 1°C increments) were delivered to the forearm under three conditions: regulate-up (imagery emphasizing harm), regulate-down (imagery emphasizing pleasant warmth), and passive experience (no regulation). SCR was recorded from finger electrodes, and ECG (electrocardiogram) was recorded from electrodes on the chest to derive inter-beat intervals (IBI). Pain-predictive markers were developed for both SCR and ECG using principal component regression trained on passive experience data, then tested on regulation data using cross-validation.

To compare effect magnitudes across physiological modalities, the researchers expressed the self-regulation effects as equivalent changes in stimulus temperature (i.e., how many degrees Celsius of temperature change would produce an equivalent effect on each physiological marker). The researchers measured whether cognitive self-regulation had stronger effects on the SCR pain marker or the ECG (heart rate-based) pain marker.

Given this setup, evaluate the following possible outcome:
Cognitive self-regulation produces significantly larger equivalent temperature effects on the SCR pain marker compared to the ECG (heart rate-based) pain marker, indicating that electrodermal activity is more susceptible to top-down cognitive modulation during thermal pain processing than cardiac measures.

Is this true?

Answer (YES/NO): NO